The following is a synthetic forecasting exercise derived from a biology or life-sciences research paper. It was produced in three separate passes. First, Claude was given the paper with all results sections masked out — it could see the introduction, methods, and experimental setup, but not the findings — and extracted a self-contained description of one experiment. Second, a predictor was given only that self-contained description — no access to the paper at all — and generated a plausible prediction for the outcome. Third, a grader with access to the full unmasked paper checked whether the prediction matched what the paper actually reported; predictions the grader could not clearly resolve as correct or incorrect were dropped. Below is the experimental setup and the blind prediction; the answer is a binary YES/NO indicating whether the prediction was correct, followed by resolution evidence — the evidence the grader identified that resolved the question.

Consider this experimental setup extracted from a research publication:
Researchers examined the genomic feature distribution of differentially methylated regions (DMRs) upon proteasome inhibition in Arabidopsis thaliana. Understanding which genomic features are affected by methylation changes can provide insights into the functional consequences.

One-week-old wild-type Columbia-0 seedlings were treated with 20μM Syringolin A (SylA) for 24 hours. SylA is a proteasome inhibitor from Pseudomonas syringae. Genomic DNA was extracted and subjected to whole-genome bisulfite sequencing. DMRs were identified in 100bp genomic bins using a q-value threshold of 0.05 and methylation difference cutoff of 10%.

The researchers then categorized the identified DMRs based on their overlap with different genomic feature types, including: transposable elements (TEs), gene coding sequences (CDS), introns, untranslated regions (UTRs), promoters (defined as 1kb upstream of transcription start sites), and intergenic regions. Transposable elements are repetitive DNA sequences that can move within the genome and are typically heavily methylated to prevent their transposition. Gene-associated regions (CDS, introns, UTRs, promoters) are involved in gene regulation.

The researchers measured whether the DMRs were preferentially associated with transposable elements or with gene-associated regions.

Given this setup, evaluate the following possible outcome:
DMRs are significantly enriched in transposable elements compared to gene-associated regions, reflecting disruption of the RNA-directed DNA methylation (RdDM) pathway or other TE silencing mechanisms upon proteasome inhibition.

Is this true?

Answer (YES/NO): NO